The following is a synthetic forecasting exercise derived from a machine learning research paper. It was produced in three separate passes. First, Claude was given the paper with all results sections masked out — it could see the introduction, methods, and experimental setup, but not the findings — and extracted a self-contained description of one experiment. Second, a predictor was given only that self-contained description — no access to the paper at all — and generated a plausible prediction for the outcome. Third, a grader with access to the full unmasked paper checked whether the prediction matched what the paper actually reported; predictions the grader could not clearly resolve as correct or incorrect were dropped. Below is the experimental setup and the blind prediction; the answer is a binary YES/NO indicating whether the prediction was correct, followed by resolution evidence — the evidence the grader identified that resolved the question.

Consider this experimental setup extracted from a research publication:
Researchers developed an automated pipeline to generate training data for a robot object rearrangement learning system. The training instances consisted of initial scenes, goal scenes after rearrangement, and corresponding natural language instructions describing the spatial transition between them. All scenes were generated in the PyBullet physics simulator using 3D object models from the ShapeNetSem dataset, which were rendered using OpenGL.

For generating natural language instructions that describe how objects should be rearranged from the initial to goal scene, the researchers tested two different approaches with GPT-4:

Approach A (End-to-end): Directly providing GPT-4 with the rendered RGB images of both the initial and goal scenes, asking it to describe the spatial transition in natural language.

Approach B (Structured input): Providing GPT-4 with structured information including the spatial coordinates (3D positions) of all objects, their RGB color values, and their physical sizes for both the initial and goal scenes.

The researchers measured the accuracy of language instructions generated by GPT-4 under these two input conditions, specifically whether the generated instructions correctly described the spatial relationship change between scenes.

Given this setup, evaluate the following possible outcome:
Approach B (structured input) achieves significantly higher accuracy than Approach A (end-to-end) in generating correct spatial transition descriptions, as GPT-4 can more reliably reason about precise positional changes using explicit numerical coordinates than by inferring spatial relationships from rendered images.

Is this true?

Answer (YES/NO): YES